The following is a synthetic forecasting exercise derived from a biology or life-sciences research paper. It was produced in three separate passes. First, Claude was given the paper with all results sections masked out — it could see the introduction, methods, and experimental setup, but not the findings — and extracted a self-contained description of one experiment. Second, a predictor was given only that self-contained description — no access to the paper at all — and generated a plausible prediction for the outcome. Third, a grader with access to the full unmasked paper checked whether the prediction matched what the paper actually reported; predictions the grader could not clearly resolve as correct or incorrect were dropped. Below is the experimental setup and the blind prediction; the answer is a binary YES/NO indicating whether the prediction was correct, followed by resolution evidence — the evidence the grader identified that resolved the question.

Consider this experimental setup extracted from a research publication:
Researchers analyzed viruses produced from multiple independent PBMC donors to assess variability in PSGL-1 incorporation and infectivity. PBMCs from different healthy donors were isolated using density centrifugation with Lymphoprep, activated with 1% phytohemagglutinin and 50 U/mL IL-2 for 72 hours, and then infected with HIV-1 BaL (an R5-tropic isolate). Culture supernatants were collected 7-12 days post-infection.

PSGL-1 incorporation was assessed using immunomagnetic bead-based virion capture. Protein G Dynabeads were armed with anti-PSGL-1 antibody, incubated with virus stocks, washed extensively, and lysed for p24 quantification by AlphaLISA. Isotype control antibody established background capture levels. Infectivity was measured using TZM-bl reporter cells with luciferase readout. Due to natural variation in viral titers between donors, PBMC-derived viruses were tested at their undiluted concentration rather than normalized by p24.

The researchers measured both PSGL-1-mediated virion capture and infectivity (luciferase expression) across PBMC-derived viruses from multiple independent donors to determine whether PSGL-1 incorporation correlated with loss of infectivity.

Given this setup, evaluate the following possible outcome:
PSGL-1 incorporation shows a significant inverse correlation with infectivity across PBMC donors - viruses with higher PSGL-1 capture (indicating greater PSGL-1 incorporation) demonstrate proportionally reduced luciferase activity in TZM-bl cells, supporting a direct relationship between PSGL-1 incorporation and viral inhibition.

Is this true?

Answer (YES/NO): NO